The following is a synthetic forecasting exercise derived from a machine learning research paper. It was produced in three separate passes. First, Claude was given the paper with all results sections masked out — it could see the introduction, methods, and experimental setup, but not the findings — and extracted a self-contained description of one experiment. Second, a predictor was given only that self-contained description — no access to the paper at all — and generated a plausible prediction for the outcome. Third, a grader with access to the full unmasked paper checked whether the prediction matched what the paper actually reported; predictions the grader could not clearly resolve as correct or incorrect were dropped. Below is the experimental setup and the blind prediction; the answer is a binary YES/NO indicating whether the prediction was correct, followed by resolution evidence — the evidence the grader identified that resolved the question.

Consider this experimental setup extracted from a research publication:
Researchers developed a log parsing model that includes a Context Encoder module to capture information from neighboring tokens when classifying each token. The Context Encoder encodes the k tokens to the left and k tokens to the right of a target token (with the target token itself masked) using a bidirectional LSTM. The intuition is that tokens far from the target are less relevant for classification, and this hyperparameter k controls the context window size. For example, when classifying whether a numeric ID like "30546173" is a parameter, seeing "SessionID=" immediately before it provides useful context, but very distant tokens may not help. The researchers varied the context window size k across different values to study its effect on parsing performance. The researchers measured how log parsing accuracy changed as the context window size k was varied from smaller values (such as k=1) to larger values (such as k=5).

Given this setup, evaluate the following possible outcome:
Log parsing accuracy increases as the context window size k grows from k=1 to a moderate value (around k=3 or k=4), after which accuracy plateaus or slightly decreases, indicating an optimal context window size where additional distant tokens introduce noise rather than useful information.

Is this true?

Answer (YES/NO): NO